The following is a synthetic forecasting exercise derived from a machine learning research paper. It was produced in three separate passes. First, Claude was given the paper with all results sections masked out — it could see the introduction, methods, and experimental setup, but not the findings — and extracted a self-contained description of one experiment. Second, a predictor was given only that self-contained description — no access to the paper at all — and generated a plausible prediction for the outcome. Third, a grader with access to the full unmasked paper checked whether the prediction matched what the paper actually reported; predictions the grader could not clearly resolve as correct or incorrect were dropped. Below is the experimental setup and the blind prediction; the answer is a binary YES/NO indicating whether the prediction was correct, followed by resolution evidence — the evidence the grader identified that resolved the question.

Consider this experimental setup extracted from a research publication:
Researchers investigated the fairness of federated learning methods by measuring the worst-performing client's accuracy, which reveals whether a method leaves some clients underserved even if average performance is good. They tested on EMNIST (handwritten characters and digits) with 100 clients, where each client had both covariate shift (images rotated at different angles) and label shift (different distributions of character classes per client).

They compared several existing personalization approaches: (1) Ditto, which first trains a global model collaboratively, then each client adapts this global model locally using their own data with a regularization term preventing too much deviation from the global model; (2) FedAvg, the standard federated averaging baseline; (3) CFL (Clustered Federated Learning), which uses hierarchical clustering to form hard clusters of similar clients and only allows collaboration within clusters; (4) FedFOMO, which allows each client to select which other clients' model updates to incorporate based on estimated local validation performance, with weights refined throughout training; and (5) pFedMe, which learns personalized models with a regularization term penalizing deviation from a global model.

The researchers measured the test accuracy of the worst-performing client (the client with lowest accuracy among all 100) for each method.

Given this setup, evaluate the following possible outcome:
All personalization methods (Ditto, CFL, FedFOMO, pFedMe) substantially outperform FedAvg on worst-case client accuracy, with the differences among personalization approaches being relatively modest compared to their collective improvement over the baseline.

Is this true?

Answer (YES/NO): NO